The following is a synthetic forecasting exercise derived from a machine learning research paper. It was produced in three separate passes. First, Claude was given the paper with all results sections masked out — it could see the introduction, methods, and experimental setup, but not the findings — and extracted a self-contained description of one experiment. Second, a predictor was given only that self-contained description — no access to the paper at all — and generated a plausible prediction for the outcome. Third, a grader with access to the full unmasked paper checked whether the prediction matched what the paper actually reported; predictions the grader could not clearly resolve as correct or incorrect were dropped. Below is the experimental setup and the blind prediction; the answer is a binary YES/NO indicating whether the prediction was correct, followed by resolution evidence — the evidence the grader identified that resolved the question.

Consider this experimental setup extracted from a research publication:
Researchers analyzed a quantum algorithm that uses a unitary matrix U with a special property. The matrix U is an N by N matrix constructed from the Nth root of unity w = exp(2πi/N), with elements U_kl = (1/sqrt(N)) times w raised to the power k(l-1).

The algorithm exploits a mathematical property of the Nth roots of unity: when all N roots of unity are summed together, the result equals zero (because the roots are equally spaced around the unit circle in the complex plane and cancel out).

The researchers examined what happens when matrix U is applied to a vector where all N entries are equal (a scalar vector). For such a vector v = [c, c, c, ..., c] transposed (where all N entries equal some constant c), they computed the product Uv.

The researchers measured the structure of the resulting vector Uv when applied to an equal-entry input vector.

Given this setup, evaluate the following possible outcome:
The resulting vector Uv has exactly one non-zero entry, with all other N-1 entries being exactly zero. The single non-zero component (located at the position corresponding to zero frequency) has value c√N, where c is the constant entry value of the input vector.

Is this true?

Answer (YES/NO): YES